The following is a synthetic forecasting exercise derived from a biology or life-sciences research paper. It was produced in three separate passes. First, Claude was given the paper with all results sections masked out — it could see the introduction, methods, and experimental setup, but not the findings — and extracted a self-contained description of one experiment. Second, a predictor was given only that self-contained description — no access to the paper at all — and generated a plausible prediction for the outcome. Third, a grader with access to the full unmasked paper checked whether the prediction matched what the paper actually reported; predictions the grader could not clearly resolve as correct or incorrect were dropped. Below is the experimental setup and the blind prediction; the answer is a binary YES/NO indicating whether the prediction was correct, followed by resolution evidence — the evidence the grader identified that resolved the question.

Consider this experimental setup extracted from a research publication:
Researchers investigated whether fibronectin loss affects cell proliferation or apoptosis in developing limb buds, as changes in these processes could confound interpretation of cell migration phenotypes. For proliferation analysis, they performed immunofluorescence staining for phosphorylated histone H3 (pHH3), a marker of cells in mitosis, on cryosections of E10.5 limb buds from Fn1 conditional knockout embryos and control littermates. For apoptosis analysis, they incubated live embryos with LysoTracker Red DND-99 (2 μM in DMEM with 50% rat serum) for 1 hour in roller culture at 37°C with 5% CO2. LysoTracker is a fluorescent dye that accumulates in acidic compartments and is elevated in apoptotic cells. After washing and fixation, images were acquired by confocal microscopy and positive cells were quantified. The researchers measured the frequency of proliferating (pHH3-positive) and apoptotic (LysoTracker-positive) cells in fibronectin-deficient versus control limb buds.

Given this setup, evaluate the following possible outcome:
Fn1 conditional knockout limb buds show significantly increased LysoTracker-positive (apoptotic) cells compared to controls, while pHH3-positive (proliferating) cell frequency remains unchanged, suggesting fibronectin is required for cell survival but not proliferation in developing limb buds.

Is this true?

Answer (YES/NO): NO